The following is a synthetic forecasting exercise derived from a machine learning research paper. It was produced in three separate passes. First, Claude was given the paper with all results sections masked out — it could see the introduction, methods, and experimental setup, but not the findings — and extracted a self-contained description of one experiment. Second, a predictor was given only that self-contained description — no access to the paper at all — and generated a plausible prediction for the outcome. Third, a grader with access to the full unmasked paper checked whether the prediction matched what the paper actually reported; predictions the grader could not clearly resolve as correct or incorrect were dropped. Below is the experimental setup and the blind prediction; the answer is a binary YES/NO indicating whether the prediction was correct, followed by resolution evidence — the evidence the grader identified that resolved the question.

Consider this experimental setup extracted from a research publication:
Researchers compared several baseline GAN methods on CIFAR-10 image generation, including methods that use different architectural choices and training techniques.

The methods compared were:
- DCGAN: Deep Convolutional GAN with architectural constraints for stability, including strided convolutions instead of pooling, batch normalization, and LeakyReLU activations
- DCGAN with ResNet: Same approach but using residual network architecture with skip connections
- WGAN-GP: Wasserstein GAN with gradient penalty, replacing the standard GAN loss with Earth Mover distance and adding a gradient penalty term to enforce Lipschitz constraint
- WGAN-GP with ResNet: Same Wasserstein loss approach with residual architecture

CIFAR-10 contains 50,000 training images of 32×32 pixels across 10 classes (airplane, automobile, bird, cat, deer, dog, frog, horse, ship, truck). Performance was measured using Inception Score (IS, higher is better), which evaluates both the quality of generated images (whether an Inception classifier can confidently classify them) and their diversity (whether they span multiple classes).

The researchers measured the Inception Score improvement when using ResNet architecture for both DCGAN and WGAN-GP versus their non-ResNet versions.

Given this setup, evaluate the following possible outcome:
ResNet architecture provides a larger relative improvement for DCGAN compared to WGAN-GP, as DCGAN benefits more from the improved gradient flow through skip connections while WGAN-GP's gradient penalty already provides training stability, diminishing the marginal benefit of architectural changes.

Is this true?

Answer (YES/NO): NO